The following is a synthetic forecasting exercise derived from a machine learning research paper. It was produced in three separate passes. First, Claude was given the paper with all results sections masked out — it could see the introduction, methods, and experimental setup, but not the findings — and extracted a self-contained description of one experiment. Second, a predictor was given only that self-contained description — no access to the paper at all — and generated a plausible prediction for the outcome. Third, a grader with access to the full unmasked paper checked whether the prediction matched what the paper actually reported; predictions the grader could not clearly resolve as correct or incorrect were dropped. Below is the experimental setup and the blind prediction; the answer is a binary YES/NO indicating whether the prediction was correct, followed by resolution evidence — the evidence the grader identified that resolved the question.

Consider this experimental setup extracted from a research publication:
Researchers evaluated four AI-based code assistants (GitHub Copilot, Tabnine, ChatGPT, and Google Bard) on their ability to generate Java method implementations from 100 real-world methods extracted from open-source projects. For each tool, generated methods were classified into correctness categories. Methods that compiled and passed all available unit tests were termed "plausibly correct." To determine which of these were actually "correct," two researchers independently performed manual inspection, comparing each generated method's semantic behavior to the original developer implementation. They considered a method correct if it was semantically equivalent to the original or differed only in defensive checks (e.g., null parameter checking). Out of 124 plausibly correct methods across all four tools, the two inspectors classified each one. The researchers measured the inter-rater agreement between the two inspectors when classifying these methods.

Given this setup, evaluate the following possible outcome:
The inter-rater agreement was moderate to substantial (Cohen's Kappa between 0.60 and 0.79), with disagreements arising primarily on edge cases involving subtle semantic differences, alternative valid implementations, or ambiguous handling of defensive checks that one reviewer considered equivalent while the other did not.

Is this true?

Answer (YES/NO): YES